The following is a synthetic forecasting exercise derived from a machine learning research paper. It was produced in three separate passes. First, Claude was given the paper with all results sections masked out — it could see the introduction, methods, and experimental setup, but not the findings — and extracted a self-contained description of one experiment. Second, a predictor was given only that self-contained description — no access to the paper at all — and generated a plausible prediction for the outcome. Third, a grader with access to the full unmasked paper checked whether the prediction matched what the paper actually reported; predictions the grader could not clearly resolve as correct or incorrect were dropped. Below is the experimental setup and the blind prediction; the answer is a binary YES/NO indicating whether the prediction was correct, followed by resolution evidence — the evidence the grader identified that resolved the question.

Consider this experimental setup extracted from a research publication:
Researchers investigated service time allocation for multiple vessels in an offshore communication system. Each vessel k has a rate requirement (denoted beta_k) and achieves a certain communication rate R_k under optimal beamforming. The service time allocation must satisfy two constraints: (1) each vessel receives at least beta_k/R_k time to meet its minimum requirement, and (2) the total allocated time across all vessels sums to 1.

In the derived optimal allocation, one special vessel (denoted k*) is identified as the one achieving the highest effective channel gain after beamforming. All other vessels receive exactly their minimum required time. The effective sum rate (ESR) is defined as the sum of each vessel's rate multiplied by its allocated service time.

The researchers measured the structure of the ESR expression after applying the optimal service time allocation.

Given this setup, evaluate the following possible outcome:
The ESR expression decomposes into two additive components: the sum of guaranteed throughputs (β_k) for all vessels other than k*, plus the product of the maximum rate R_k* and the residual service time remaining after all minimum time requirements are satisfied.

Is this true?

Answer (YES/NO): YES